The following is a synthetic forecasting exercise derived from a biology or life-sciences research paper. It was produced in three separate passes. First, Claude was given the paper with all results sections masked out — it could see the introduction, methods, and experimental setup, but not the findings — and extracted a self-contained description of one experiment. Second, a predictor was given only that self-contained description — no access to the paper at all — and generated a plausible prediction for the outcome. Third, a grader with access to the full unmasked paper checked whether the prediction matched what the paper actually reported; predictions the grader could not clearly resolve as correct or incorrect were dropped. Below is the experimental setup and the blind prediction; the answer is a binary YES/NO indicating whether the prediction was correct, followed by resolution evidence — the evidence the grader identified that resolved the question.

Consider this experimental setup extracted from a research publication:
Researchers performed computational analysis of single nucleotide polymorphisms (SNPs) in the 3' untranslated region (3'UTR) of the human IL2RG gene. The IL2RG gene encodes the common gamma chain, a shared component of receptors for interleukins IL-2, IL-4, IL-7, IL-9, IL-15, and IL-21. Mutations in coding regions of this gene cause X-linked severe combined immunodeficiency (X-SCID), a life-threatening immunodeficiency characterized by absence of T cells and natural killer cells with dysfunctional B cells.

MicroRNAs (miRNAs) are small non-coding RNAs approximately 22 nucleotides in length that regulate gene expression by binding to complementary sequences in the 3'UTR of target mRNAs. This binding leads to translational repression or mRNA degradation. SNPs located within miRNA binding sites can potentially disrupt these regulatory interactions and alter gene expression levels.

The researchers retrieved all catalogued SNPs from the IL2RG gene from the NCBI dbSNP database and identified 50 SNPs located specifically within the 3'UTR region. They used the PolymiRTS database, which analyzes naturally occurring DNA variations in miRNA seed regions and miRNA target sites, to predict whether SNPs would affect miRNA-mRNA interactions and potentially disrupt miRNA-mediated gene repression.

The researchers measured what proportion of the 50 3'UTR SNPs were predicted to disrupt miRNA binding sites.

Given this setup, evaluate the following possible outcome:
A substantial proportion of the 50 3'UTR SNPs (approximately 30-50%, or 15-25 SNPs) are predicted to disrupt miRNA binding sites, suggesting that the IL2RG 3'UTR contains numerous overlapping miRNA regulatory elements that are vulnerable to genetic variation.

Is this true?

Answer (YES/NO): NO